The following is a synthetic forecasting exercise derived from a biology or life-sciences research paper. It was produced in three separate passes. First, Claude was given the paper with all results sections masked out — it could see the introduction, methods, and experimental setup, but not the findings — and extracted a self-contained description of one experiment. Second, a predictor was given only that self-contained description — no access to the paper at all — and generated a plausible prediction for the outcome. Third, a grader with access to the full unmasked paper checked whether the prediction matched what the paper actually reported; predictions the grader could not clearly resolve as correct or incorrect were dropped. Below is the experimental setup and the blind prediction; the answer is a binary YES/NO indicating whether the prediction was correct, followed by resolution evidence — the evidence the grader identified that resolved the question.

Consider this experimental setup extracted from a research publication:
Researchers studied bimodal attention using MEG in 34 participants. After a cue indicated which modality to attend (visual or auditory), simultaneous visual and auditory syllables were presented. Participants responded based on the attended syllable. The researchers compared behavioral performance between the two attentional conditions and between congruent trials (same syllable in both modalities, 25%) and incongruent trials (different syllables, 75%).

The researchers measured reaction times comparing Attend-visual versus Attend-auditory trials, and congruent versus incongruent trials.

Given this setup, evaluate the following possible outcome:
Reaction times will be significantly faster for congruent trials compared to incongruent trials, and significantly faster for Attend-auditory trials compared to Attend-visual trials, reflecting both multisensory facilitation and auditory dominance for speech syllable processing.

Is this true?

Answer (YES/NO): NO